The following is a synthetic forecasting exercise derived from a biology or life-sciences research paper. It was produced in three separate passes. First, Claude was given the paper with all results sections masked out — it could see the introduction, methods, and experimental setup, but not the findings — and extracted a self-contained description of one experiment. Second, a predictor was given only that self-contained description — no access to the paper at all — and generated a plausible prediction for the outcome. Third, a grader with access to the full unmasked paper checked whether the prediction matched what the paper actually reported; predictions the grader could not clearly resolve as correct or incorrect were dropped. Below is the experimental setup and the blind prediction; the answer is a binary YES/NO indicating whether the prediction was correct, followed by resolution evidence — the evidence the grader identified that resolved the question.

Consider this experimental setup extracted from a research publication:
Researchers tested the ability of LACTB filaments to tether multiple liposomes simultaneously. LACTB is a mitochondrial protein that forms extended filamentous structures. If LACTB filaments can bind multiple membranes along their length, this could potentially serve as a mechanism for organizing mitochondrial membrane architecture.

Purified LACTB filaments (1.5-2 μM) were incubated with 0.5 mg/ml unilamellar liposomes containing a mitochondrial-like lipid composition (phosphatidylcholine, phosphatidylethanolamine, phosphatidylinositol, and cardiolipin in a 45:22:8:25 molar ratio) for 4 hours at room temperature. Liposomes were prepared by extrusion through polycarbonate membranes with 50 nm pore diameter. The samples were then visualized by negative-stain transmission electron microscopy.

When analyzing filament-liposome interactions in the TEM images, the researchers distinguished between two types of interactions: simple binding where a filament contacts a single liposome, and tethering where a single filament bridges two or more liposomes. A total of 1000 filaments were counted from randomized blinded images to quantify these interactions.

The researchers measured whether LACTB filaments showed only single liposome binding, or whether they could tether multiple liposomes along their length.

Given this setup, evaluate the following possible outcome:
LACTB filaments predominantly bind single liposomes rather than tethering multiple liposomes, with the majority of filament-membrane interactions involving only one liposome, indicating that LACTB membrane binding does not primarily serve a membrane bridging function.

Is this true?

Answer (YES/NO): NO